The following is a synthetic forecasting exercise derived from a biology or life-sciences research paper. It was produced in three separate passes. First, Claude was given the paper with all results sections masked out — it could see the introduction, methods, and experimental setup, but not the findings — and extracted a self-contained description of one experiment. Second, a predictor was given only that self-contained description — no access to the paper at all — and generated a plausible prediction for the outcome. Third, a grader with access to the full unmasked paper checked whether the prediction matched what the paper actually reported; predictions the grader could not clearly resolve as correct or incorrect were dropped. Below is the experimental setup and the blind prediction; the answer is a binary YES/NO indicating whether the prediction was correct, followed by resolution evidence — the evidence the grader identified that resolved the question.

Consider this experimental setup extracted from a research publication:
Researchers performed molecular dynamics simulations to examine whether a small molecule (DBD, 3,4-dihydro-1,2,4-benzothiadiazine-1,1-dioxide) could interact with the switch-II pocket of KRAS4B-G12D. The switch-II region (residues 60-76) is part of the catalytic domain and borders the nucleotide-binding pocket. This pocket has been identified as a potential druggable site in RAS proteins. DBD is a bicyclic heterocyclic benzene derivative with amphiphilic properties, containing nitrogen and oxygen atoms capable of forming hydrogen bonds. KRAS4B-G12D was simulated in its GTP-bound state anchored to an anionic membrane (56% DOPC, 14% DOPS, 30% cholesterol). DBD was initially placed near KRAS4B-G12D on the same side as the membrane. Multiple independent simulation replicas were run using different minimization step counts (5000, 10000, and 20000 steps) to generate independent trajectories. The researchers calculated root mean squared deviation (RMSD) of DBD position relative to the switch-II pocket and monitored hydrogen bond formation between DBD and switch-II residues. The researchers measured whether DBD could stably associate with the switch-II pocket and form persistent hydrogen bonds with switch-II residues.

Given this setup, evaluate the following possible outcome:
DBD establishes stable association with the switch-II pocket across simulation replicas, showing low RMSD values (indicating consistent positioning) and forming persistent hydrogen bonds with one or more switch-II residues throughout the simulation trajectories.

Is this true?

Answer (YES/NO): NO